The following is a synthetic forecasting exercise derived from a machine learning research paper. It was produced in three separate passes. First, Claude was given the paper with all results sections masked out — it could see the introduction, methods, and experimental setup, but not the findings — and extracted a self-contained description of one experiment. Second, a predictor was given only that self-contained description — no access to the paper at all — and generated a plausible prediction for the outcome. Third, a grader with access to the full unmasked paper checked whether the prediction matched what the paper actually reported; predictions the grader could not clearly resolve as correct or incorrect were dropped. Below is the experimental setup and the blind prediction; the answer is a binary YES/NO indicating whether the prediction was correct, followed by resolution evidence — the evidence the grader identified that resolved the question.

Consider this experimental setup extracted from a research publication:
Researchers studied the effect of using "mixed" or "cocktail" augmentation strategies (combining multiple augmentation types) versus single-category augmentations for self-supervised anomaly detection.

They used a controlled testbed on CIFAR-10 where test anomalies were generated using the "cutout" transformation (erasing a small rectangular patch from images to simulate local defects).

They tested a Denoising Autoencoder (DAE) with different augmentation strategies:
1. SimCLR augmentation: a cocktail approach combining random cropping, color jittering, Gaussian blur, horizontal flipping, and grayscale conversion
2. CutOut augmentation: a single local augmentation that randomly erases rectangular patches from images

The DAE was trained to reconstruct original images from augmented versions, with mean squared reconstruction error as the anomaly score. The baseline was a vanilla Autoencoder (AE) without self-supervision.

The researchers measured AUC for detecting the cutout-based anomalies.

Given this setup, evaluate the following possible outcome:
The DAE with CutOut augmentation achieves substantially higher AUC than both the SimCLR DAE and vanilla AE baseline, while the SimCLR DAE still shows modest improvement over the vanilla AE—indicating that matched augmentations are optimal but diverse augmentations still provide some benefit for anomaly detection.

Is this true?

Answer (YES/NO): NO